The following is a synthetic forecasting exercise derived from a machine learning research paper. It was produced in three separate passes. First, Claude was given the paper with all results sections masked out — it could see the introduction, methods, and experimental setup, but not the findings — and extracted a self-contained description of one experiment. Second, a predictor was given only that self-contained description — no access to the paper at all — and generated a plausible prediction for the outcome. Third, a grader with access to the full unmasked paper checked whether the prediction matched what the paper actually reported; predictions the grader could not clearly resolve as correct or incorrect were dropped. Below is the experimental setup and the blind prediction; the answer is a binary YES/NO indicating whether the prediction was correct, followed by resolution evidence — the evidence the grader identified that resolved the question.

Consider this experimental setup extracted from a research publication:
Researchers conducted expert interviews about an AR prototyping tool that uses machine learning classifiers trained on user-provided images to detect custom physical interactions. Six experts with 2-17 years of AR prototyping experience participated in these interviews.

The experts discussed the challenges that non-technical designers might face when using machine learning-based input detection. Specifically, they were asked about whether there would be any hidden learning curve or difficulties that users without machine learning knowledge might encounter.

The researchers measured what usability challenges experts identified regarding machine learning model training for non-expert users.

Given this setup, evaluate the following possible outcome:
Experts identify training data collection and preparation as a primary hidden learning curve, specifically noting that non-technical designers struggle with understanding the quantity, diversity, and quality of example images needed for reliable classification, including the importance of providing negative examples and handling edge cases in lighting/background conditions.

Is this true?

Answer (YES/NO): NO